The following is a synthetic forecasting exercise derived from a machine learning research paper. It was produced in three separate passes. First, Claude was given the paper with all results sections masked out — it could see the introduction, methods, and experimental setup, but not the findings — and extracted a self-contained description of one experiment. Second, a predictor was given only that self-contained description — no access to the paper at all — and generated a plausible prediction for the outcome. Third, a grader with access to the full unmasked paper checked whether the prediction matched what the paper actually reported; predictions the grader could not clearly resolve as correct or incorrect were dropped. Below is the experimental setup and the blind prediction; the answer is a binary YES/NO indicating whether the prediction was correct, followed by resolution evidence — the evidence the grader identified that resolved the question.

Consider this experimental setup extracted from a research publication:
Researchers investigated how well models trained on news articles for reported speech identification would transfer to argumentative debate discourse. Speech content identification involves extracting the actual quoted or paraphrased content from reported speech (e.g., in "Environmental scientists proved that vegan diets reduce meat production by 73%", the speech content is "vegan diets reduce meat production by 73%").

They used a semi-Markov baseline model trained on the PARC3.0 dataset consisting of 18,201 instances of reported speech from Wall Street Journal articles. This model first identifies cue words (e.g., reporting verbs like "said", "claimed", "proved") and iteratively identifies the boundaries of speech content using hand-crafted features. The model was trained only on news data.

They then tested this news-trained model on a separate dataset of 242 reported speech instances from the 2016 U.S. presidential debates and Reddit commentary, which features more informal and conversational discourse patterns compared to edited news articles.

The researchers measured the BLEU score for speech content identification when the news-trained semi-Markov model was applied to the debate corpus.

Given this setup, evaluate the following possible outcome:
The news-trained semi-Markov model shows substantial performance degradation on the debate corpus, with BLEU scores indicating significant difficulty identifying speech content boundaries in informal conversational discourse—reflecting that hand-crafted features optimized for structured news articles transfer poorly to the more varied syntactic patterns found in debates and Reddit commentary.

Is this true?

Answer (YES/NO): YES